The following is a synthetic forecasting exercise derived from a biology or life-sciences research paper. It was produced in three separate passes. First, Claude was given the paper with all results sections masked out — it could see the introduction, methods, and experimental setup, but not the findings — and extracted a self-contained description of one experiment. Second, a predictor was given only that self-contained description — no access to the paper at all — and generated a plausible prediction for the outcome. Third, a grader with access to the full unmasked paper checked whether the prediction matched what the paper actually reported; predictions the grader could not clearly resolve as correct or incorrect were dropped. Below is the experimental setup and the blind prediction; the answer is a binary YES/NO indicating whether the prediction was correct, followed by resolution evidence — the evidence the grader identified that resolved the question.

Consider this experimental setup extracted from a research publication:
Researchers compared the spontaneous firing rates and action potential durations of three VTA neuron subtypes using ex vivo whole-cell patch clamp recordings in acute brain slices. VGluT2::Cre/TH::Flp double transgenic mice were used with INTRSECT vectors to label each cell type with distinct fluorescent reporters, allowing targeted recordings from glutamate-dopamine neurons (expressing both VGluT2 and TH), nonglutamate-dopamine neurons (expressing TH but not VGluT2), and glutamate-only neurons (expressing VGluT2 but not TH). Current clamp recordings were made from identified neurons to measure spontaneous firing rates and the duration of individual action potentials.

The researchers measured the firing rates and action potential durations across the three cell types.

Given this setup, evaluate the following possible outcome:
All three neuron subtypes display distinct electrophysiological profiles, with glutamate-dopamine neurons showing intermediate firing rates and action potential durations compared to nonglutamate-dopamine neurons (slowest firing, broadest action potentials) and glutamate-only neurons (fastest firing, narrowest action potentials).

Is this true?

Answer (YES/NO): YES